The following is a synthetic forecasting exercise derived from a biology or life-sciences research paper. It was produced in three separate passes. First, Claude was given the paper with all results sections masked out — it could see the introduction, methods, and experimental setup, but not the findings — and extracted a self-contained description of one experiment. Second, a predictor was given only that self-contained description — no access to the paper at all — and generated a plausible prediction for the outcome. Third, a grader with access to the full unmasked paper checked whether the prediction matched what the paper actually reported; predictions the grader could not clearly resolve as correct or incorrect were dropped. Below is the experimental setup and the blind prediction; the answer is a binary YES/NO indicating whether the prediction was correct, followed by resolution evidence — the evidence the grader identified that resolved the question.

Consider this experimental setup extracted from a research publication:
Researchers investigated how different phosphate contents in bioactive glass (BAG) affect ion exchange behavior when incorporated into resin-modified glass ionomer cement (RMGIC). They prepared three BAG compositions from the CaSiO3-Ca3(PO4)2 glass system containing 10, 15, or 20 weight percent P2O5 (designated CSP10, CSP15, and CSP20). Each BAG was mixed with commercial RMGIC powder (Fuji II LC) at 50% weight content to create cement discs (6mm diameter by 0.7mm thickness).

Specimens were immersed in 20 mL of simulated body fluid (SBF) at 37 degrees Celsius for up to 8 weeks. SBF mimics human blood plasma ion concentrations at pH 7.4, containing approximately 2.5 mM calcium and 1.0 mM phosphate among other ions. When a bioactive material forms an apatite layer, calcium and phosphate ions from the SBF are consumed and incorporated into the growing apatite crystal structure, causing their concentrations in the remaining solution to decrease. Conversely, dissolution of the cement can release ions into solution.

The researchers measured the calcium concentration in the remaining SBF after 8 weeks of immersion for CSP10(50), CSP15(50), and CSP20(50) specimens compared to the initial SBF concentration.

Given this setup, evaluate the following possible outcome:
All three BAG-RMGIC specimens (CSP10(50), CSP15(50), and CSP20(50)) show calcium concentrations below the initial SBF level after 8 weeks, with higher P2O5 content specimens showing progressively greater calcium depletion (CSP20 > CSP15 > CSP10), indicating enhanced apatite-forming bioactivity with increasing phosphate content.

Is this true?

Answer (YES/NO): NO